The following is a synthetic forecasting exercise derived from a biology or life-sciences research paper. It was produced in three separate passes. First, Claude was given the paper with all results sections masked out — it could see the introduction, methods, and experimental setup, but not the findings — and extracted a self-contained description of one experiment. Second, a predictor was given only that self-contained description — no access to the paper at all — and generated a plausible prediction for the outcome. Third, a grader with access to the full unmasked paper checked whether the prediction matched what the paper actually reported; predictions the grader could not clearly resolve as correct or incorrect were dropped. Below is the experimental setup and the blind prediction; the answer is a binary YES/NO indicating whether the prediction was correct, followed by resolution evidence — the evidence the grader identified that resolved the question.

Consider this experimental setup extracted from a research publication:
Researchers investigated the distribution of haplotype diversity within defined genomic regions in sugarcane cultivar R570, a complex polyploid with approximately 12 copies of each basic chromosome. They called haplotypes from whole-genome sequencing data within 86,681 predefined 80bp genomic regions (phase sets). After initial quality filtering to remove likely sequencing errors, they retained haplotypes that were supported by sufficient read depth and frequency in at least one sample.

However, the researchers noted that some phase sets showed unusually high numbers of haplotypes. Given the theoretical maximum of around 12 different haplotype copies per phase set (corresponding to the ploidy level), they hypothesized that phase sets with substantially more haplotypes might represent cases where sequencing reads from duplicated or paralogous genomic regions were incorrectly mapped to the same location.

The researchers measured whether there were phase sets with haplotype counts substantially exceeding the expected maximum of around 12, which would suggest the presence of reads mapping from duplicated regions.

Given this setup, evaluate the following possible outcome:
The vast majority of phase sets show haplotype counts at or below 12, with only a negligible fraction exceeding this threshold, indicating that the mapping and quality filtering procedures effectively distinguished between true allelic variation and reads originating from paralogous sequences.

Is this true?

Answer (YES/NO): YES